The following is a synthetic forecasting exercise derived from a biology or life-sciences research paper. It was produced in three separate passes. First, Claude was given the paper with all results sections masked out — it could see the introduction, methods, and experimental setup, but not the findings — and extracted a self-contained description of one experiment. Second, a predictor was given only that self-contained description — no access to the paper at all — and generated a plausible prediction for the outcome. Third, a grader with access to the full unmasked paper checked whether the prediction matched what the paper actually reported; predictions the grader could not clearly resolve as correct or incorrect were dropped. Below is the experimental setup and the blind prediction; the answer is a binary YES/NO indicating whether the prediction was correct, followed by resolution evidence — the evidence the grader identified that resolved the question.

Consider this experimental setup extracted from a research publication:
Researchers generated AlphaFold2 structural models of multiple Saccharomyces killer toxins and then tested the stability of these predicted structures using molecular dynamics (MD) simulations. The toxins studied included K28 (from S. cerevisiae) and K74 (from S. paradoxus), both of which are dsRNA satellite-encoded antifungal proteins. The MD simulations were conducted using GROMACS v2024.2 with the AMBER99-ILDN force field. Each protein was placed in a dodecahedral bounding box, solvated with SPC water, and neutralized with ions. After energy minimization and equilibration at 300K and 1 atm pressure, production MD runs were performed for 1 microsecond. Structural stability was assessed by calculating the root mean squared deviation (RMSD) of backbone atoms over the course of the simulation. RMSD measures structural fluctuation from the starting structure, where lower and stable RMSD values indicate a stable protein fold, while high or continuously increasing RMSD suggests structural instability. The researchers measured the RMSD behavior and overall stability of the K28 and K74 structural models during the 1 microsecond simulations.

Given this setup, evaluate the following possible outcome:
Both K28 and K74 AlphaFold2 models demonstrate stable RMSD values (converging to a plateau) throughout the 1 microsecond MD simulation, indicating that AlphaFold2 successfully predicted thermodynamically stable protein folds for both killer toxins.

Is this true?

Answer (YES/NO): NO